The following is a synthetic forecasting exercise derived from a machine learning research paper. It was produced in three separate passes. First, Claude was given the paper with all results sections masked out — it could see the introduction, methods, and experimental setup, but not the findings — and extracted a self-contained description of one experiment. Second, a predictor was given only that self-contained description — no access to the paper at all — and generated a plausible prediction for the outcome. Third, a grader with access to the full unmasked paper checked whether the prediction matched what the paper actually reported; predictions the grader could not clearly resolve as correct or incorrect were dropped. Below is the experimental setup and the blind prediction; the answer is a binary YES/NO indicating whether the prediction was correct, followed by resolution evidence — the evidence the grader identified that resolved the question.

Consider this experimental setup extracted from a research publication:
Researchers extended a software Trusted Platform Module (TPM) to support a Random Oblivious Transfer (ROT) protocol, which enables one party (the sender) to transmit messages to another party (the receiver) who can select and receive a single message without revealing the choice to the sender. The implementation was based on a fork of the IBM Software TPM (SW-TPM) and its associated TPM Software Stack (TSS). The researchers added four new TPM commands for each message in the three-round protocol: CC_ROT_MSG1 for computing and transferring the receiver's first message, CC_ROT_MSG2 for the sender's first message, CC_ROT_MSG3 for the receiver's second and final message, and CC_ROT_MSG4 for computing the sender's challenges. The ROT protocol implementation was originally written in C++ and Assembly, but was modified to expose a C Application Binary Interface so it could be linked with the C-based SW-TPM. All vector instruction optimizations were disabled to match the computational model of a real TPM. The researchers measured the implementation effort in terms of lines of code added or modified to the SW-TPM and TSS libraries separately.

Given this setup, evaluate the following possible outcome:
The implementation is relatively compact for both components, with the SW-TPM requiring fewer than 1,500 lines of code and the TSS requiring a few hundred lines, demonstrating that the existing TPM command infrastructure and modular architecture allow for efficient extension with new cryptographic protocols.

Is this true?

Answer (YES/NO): NO